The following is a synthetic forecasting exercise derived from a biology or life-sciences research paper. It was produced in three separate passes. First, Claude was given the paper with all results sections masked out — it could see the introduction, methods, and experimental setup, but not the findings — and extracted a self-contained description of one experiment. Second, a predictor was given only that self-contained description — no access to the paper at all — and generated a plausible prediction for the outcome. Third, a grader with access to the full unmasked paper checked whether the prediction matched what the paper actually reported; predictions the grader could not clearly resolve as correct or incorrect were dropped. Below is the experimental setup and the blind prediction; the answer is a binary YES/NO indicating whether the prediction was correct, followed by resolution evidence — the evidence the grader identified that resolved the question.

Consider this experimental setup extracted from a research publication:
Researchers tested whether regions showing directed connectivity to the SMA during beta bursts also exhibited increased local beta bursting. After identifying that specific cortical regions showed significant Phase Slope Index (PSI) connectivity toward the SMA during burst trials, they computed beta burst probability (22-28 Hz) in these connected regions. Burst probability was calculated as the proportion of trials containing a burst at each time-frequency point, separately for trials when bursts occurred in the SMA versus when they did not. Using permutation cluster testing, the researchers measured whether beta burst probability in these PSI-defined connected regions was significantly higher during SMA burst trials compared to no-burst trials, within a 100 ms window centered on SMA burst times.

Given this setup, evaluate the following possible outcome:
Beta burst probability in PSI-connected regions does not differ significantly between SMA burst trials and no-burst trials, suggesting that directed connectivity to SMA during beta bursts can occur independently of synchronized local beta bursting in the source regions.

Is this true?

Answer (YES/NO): NO